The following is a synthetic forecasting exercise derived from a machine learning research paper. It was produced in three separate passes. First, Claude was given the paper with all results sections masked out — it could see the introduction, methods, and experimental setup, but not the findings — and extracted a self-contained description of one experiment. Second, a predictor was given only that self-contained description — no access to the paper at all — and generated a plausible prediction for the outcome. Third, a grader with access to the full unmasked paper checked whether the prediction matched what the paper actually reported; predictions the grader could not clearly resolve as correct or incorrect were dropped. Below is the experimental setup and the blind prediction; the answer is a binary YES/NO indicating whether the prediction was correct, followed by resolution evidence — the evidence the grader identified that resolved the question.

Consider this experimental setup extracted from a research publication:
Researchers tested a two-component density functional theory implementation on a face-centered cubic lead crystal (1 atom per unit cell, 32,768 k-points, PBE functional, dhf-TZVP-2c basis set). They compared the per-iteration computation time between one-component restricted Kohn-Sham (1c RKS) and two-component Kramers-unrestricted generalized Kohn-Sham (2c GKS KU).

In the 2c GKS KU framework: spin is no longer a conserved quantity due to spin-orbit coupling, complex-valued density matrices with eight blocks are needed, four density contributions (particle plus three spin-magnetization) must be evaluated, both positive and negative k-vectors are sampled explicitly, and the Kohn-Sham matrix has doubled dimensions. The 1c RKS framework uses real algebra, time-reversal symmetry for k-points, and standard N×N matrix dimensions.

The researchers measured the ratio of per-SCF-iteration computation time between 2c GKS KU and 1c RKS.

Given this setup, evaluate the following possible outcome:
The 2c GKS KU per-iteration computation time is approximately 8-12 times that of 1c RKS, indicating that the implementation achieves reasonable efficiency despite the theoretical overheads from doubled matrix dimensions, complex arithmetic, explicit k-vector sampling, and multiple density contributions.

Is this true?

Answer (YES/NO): NO